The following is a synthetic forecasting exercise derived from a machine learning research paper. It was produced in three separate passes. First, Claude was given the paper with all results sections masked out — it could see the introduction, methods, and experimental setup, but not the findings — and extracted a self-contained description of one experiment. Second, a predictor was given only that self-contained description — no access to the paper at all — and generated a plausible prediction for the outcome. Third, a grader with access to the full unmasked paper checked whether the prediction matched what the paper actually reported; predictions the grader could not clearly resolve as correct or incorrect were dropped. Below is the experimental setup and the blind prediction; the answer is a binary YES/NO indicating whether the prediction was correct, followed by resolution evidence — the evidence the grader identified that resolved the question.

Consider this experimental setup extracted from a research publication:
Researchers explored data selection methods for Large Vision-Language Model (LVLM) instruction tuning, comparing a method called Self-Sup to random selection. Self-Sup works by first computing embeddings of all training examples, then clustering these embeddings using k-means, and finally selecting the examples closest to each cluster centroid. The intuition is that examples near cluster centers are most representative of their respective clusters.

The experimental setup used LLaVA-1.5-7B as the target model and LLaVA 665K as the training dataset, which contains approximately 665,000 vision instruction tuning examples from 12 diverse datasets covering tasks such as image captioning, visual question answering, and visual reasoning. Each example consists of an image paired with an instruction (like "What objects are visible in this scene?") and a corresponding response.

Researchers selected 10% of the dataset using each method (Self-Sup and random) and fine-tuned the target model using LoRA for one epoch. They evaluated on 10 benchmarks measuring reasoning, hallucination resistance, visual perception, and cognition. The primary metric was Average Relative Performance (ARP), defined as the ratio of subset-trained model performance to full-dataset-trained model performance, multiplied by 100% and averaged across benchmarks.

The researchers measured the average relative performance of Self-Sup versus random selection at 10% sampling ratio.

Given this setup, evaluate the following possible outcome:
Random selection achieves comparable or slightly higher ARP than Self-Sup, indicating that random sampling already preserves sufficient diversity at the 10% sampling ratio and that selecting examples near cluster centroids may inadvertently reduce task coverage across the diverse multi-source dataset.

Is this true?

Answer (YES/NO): NO